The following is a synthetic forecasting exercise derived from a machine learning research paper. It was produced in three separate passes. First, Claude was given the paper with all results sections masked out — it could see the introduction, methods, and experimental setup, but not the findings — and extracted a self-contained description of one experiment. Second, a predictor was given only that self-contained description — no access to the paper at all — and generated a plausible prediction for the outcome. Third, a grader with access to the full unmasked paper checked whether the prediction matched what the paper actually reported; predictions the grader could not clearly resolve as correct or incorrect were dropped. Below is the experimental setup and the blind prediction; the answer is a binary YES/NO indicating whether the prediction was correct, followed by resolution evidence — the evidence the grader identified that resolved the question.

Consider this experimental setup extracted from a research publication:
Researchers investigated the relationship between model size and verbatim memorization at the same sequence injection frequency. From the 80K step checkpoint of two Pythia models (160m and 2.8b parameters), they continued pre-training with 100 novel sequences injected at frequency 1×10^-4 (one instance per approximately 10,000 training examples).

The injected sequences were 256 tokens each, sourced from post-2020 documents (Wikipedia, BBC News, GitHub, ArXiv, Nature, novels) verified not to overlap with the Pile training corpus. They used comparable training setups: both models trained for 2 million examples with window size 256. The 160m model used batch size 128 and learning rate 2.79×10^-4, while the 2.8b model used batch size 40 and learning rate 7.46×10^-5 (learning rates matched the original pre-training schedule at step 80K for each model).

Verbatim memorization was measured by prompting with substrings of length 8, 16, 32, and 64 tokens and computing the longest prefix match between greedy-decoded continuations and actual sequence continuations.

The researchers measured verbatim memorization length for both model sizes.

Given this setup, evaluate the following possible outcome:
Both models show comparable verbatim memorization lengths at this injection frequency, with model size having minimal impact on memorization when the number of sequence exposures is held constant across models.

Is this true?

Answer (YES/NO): NO